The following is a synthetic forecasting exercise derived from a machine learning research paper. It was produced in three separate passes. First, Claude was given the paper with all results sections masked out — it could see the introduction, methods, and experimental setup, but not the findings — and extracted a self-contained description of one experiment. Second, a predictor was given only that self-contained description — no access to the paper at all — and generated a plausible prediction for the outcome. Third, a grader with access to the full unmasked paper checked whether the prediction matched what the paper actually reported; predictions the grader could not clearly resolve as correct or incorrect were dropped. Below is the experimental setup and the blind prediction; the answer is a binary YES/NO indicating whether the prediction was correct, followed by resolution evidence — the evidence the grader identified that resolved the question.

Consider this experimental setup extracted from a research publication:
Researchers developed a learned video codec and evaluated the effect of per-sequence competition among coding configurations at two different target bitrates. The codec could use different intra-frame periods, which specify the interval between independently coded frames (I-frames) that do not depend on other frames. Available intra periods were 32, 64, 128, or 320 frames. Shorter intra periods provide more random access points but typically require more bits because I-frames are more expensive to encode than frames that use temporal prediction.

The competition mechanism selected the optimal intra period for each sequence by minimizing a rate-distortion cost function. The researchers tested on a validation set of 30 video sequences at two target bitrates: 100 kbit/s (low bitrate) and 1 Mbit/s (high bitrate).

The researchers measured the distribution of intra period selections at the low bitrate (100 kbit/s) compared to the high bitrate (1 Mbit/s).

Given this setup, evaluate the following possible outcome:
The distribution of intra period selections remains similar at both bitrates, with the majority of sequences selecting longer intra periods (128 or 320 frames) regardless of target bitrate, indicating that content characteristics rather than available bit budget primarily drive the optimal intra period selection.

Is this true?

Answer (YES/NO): NO